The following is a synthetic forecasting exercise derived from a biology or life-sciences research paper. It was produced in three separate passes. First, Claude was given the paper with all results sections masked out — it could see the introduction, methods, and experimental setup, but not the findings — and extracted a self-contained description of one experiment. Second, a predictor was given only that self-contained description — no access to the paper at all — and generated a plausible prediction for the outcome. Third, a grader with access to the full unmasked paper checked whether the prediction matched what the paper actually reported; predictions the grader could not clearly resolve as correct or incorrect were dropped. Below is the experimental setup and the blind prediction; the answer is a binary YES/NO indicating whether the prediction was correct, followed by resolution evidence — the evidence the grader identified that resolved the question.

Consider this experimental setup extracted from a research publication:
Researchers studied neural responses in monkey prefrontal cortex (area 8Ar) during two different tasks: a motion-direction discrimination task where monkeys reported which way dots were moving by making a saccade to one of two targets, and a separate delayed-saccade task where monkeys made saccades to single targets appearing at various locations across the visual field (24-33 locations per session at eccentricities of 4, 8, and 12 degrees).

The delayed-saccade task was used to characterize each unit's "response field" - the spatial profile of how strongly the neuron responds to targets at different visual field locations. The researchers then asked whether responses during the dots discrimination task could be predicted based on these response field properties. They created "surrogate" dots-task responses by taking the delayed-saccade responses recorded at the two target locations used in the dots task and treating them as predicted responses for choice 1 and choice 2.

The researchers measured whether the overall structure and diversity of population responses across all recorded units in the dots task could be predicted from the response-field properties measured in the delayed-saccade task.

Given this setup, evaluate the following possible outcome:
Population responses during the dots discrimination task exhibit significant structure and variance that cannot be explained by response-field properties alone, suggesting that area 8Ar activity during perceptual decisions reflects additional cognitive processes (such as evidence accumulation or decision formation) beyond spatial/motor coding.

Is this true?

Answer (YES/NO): NO